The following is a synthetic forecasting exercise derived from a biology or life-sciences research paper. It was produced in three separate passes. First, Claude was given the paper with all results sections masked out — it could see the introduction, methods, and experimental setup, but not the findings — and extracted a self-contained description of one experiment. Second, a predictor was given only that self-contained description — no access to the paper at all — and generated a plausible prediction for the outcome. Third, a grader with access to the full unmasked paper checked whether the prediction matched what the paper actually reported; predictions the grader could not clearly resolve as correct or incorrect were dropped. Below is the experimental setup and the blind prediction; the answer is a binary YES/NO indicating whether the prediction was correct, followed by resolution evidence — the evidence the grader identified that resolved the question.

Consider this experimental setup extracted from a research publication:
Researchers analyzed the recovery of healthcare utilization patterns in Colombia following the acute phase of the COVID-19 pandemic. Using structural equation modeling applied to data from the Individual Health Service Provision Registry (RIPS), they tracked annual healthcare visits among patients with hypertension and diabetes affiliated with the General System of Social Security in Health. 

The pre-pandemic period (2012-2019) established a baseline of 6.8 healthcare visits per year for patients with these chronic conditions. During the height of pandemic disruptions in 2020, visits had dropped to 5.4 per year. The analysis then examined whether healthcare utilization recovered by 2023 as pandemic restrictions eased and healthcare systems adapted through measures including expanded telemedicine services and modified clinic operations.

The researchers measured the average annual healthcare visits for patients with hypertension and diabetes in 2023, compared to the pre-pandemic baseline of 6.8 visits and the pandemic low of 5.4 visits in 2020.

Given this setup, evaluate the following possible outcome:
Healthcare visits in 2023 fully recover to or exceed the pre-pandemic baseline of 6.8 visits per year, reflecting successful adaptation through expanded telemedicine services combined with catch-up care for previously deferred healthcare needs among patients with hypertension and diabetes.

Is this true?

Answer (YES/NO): NO